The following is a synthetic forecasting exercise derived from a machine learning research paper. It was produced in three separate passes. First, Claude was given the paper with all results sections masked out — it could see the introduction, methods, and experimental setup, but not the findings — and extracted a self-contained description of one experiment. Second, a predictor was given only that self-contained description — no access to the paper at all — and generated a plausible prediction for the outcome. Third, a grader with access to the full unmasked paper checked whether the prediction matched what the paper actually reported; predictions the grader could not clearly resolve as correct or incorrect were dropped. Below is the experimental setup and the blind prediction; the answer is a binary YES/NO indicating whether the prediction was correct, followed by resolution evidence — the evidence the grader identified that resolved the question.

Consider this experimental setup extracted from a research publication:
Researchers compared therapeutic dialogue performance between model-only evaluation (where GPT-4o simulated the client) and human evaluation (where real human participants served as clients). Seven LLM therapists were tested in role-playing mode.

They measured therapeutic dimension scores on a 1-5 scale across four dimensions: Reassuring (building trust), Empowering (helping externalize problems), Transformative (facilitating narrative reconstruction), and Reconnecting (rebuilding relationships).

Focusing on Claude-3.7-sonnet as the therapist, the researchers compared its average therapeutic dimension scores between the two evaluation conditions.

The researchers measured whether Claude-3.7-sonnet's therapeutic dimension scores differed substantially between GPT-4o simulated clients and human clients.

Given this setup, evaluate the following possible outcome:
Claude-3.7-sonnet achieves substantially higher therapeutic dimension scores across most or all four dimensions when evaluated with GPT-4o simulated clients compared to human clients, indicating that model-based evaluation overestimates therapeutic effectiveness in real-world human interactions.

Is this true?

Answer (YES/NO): YES